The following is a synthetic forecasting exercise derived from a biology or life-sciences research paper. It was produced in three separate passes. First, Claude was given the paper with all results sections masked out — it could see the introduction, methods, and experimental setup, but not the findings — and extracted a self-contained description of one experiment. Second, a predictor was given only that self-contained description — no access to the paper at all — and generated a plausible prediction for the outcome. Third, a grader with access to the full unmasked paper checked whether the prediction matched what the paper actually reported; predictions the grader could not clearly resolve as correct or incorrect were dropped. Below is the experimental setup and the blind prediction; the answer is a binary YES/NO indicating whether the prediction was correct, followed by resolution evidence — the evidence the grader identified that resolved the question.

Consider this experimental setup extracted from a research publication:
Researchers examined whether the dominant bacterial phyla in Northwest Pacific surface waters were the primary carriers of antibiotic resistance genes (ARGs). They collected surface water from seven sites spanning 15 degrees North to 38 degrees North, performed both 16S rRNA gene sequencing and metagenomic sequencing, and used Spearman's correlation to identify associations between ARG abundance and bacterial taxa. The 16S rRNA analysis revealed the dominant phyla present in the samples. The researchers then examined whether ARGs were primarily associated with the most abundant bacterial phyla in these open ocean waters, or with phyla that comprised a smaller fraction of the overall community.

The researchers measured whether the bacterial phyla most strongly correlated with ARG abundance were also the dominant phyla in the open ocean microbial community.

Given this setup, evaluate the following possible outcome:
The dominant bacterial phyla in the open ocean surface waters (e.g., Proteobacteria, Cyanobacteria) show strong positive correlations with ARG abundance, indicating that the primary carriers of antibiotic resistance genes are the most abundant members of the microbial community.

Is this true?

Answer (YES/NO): NO